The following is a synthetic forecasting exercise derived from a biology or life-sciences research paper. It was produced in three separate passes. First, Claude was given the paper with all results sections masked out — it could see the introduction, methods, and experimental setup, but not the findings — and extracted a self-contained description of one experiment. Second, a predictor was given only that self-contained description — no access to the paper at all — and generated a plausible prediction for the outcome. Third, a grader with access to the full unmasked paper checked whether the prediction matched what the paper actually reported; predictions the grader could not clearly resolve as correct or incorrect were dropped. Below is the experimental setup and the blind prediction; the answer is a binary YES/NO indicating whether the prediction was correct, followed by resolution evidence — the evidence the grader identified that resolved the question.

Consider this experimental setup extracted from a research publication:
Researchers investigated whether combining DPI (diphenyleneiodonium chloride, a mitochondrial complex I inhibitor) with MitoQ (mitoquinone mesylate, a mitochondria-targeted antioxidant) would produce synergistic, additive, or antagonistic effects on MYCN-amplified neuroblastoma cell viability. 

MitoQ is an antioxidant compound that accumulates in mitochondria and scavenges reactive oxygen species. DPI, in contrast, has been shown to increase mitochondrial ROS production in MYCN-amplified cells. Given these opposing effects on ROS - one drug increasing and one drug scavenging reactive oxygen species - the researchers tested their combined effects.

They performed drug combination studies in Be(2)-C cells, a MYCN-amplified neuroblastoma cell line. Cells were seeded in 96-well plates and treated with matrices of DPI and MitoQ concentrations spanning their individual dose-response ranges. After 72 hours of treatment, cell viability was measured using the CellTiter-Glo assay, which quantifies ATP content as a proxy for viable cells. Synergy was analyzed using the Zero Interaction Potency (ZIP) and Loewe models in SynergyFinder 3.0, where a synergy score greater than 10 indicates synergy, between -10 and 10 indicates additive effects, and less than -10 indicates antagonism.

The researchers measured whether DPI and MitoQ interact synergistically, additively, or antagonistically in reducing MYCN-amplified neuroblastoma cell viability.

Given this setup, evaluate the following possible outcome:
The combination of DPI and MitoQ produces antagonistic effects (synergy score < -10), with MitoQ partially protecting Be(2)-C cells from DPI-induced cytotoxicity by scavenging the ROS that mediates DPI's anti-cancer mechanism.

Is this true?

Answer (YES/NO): NO